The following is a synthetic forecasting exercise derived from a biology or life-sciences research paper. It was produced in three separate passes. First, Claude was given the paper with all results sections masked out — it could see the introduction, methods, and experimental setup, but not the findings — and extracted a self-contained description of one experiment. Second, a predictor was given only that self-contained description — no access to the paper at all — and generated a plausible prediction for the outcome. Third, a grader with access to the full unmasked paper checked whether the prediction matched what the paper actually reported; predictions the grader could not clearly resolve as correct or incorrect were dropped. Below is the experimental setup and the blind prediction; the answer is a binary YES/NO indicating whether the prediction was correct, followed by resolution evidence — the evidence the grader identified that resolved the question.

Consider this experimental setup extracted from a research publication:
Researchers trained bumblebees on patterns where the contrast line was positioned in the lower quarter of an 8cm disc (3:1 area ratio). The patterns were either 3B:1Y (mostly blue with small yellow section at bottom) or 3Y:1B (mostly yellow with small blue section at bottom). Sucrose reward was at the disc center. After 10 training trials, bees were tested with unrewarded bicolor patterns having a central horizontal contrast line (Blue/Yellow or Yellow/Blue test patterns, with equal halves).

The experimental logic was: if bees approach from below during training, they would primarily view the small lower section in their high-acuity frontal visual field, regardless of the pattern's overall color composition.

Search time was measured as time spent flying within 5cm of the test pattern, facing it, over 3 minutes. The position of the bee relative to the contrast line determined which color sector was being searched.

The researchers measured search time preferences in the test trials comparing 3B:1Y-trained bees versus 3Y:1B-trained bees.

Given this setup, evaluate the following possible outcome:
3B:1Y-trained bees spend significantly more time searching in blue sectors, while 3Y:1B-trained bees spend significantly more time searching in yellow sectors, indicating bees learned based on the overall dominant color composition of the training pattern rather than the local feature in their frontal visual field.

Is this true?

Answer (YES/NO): NO